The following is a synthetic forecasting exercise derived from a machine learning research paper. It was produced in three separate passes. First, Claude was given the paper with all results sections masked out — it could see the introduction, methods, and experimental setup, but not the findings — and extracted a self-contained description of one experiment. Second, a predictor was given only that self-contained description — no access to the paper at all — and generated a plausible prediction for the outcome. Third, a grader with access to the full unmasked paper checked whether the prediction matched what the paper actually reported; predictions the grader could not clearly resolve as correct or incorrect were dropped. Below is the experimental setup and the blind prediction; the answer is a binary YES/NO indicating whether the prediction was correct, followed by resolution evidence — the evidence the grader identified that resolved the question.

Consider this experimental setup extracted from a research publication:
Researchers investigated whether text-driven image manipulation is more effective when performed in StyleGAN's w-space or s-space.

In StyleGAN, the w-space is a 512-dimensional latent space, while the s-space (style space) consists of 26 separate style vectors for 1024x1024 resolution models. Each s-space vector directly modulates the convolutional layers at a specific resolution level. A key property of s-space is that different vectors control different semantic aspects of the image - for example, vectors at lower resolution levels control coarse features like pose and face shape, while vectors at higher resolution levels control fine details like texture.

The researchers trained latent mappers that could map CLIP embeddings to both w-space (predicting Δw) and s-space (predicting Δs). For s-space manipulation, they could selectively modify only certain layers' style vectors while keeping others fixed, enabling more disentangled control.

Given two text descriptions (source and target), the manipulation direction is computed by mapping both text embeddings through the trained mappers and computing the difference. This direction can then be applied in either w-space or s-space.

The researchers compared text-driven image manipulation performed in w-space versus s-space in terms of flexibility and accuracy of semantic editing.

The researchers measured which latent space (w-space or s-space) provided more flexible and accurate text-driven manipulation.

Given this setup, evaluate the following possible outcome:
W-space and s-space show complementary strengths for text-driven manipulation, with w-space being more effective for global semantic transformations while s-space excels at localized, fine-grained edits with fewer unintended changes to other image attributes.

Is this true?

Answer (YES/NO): NO